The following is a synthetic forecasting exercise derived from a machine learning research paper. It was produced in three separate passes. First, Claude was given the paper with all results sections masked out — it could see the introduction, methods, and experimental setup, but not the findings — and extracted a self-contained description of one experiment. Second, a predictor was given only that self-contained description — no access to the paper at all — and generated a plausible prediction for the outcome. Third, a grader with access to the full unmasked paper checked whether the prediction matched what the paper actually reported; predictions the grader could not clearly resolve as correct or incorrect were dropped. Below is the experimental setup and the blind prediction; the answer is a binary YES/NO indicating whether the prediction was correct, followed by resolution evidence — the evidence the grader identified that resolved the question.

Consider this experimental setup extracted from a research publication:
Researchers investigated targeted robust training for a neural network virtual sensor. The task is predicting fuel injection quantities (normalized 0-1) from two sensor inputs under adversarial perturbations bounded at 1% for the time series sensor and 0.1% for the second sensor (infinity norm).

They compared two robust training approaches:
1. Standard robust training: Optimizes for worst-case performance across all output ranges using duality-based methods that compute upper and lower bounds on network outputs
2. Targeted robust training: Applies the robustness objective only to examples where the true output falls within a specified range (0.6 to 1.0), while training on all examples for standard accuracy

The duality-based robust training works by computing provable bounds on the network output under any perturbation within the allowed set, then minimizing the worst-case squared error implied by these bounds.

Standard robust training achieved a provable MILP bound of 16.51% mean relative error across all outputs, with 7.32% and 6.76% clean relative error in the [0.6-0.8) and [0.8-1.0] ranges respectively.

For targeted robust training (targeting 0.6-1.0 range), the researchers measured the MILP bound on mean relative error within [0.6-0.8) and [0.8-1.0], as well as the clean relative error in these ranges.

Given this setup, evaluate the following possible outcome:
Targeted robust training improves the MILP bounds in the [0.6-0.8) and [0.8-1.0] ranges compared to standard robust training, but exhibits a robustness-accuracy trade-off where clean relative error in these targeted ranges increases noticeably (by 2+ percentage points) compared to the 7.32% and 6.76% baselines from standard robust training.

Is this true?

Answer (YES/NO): NO